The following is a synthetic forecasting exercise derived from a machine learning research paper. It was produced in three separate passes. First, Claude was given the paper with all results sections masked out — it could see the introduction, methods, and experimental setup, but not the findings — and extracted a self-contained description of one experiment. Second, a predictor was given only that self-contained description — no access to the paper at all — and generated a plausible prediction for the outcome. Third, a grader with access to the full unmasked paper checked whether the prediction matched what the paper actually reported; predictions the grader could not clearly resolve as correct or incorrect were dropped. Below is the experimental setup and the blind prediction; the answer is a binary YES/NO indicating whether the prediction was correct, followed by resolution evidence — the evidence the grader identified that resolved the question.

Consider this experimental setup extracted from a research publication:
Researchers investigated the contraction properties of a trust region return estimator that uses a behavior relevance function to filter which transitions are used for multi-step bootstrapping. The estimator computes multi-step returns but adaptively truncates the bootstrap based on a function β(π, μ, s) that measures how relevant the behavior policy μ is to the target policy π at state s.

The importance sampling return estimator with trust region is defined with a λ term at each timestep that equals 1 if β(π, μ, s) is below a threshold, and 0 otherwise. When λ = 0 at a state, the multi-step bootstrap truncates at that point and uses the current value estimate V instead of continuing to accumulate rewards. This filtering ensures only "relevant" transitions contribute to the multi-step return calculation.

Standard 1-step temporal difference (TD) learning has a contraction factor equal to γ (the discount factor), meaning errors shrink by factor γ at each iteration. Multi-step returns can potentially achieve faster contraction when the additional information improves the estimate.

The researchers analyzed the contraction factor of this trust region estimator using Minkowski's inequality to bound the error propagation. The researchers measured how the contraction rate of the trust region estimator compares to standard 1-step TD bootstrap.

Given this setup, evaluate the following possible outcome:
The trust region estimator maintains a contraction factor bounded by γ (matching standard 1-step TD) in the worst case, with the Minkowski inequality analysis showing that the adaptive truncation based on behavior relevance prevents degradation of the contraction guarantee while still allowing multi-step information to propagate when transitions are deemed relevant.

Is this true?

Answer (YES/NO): YES